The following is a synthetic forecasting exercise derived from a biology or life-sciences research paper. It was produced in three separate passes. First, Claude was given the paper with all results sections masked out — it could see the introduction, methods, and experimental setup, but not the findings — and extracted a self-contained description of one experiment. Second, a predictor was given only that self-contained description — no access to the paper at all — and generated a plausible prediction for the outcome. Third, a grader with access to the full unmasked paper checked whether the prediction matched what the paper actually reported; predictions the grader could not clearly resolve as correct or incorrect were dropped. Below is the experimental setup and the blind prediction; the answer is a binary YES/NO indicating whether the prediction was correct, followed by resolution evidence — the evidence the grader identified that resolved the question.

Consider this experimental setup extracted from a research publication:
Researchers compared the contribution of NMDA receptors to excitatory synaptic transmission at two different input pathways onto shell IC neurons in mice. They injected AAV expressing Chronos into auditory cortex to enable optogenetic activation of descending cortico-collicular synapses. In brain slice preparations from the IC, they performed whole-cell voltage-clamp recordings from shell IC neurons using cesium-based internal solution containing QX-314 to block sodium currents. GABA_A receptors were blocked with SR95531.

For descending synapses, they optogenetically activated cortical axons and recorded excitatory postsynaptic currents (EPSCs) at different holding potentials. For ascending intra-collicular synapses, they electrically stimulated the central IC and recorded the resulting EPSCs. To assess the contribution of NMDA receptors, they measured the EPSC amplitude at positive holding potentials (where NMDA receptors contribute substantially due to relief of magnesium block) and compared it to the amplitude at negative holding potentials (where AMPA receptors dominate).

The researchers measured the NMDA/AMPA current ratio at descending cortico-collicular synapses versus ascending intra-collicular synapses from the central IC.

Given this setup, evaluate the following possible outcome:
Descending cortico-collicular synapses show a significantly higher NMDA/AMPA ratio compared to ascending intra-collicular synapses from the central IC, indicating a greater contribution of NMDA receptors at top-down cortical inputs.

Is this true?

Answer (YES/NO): NO